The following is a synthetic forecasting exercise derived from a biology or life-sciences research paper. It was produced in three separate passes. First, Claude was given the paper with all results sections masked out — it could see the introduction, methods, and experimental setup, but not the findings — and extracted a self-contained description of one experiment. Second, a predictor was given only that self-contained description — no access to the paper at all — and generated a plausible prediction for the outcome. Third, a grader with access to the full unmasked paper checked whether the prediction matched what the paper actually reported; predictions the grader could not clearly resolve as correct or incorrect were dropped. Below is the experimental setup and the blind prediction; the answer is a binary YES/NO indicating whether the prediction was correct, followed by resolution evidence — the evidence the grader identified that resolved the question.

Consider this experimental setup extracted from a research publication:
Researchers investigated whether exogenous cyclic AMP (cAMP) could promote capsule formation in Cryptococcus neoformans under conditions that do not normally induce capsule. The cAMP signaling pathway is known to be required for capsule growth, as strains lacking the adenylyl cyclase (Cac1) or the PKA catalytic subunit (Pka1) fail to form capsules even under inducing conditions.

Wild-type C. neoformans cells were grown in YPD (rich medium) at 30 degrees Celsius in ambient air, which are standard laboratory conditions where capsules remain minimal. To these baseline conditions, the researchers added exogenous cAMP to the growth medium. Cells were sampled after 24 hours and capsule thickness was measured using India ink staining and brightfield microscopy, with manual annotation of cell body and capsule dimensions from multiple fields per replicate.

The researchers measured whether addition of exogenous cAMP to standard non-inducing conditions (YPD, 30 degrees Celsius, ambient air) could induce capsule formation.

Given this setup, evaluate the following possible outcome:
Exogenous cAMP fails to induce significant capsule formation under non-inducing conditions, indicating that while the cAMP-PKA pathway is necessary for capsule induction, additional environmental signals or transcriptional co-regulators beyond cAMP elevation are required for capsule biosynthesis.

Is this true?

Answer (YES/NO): YES